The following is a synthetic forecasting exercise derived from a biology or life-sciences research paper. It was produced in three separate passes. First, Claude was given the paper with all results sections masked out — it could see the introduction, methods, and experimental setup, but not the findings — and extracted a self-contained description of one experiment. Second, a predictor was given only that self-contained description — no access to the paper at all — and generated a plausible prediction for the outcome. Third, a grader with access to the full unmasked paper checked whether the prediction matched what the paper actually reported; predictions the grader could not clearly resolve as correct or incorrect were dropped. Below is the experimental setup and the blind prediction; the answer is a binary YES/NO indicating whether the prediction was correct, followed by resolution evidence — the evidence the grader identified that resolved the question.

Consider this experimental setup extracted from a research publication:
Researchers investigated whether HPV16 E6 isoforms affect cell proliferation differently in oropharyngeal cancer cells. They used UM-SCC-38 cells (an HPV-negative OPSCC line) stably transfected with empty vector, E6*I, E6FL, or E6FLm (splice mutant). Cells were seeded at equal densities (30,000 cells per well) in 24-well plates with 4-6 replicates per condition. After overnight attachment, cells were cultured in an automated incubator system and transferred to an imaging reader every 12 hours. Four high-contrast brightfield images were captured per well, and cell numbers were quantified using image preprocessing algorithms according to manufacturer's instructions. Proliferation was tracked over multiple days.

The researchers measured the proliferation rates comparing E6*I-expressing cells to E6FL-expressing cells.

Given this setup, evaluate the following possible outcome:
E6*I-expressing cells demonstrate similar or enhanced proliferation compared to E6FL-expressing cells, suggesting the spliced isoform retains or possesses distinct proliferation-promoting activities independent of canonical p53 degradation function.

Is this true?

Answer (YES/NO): NO